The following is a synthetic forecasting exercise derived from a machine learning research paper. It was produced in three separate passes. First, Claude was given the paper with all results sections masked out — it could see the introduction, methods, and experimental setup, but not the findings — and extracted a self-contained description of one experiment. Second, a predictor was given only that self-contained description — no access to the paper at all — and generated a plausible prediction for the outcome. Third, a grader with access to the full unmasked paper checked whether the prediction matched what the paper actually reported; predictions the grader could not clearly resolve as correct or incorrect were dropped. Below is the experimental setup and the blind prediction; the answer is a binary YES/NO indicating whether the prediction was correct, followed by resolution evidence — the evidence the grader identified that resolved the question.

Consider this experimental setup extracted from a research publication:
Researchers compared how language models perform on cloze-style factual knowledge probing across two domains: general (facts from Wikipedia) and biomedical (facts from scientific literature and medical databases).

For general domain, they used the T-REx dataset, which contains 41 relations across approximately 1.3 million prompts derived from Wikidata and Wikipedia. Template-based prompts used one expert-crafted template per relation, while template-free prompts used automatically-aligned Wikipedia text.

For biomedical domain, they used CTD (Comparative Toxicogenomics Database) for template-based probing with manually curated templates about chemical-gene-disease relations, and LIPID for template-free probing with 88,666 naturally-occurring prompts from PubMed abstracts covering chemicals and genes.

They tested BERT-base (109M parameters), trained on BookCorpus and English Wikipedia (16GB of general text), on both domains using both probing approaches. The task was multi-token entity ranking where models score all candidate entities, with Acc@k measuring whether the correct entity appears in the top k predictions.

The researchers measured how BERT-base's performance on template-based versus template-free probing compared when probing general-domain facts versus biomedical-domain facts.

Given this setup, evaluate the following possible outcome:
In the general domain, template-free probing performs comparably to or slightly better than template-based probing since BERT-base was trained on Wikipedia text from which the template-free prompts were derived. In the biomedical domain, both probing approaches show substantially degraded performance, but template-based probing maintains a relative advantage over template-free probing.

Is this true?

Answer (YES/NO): NO